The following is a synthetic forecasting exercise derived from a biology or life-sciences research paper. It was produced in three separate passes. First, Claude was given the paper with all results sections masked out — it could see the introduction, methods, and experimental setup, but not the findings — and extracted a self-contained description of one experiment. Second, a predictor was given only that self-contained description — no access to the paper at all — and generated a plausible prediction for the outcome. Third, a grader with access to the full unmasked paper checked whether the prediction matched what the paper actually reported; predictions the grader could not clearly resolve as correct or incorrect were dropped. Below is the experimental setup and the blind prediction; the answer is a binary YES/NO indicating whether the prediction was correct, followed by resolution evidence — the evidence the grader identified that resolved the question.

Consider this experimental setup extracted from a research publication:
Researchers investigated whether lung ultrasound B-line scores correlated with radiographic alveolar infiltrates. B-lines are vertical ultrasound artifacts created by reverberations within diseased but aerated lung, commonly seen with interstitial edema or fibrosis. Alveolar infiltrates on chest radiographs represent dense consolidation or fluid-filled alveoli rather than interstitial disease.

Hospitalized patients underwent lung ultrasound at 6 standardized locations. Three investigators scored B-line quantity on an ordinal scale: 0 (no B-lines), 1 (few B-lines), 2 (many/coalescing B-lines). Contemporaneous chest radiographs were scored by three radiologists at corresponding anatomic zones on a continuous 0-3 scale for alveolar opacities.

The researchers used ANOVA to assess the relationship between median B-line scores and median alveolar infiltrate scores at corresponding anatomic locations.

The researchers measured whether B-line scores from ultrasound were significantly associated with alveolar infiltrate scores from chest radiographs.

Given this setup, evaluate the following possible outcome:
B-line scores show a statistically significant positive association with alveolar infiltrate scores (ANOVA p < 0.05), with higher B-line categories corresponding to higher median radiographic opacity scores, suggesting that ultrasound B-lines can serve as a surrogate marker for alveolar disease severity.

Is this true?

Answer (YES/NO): NO